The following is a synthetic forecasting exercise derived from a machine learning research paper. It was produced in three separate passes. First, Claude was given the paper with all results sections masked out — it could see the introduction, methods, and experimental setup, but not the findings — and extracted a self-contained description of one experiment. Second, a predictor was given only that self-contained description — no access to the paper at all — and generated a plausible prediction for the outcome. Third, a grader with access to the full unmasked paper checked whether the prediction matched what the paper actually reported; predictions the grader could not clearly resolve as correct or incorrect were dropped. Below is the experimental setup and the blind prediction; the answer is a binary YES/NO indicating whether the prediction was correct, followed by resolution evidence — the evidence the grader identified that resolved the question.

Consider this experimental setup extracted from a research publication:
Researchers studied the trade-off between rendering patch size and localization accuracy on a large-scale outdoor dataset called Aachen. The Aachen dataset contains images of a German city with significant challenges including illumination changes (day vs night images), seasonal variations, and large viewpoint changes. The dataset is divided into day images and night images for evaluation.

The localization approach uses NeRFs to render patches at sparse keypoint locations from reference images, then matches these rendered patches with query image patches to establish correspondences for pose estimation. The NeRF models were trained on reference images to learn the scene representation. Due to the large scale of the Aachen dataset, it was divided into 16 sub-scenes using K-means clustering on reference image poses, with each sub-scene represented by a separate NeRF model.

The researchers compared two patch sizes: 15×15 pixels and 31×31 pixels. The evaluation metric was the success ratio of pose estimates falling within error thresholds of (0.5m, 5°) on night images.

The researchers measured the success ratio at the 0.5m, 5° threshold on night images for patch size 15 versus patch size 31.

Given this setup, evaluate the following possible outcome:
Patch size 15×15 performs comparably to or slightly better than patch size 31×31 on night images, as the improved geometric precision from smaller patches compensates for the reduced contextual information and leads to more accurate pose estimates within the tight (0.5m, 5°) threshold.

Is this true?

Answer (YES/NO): NO